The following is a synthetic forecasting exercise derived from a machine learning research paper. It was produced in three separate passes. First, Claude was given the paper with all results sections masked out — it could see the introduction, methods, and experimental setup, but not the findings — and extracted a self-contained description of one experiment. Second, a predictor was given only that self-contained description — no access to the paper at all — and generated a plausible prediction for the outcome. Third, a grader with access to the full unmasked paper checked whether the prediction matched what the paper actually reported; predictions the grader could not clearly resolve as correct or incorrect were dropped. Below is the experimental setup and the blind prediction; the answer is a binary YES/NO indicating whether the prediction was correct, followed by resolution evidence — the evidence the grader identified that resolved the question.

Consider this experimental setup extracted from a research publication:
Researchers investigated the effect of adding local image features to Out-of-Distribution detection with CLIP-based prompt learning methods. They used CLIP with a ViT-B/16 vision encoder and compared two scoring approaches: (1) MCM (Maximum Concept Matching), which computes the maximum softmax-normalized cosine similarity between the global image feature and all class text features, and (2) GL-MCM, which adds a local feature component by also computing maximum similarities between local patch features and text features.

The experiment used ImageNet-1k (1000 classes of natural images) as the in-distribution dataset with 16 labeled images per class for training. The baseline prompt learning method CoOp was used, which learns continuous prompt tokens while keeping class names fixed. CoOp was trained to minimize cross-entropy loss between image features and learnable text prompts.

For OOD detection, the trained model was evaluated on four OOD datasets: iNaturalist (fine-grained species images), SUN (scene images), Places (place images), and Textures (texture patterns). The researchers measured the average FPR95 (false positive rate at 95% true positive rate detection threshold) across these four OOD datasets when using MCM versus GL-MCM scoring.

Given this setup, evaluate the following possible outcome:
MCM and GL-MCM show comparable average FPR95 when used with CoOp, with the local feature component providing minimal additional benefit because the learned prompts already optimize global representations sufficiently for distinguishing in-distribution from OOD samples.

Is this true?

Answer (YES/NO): NO